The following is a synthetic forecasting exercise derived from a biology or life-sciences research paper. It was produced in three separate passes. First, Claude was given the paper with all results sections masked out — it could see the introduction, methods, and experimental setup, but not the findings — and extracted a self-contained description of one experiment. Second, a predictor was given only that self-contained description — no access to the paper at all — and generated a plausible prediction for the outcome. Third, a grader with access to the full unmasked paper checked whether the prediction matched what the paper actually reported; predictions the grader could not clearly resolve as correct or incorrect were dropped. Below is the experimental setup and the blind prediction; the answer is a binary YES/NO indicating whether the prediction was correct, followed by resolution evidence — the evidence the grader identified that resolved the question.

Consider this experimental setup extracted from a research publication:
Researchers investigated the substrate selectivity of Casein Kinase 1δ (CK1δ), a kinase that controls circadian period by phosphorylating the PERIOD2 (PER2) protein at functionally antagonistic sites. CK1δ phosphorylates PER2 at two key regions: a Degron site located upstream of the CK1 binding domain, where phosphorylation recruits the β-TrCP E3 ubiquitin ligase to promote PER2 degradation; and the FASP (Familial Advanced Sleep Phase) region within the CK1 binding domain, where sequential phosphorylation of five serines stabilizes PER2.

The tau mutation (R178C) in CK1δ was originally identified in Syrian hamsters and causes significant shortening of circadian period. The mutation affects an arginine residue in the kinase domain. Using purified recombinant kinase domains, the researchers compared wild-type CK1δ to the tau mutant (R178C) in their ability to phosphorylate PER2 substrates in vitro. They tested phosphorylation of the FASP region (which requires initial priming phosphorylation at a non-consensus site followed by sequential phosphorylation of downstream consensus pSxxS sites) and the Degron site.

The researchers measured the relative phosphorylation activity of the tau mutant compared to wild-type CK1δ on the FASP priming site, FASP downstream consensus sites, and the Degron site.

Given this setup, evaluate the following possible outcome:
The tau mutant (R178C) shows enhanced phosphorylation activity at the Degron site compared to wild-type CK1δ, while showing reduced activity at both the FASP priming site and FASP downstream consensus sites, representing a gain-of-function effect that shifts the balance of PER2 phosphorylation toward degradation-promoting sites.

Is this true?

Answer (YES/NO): YES